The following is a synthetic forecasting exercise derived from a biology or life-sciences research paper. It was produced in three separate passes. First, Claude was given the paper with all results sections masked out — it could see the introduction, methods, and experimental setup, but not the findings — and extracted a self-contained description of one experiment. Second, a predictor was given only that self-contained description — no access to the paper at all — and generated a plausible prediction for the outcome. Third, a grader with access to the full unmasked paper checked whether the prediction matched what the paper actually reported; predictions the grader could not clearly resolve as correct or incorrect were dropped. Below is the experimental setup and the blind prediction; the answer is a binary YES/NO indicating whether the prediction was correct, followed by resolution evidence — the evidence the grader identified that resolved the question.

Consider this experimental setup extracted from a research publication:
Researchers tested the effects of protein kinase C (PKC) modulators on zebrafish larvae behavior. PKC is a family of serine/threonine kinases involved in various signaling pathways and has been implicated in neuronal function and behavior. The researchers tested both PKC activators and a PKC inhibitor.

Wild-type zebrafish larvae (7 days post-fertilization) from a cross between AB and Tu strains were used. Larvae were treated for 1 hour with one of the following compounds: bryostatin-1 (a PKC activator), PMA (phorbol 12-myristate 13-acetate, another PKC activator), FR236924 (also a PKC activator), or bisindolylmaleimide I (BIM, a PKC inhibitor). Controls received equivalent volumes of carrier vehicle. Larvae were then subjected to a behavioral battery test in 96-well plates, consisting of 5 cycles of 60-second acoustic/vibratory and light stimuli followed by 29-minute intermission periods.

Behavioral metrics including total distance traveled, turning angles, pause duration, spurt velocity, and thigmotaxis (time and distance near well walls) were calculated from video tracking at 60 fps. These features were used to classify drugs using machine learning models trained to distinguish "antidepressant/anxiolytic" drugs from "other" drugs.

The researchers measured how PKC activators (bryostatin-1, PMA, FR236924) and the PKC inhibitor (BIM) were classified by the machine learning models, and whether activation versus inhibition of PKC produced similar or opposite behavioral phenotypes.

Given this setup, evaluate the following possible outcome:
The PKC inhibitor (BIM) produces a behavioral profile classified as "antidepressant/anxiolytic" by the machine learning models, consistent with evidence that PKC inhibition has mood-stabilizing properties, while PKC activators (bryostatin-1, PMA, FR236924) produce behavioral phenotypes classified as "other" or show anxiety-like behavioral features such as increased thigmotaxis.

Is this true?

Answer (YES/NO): NO